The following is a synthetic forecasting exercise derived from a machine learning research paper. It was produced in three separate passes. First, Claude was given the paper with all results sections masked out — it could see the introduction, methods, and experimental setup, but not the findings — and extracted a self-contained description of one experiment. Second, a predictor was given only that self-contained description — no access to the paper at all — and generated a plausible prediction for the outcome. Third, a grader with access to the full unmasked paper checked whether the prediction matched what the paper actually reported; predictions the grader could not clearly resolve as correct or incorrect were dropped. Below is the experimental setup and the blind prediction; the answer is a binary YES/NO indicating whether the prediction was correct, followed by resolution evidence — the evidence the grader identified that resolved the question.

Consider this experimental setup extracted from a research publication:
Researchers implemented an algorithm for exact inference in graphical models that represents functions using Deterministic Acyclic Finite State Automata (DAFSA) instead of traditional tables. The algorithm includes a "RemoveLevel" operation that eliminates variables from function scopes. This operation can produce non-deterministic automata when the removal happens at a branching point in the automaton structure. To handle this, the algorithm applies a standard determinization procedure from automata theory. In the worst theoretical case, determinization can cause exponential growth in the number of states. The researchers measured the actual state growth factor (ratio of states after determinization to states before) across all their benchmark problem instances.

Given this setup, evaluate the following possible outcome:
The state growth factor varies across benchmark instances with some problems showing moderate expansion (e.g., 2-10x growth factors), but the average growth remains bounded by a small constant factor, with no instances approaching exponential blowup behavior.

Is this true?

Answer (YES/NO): NO